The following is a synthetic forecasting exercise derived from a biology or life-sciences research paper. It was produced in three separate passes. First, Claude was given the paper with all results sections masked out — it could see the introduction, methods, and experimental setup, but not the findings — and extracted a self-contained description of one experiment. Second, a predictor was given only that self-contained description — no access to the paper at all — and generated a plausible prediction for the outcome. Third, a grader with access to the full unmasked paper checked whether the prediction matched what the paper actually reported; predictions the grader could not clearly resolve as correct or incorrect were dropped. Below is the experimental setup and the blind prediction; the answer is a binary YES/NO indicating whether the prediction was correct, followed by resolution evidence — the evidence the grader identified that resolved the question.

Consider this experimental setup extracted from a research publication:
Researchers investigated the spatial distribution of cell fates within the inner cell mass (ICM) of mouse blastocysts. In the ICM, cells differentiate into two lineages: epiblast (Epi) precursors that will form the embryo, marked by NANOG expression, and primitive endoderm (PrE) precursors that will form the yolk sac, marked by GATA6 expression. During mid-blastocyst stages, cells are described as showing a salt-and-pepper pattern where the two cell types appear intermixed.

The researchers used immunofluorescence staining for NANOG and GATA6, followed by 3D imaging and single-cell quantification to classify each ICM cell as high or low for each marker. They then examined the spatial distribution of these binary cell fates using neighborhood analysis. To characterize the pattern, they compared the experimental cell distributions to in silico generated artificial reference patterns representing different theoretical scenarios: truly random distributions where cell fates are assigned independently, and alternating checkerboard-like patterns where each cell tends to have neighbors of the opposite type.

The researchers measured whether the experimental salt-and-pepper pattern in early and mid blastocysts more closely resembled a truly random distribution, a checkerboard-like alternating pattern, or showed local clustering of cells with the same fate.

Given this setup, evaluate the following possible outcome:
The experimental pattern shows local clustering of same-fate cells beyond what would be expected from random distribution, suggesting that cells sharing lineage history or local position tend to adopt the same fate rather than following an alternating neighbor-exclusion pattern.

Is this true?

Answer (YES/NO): YES